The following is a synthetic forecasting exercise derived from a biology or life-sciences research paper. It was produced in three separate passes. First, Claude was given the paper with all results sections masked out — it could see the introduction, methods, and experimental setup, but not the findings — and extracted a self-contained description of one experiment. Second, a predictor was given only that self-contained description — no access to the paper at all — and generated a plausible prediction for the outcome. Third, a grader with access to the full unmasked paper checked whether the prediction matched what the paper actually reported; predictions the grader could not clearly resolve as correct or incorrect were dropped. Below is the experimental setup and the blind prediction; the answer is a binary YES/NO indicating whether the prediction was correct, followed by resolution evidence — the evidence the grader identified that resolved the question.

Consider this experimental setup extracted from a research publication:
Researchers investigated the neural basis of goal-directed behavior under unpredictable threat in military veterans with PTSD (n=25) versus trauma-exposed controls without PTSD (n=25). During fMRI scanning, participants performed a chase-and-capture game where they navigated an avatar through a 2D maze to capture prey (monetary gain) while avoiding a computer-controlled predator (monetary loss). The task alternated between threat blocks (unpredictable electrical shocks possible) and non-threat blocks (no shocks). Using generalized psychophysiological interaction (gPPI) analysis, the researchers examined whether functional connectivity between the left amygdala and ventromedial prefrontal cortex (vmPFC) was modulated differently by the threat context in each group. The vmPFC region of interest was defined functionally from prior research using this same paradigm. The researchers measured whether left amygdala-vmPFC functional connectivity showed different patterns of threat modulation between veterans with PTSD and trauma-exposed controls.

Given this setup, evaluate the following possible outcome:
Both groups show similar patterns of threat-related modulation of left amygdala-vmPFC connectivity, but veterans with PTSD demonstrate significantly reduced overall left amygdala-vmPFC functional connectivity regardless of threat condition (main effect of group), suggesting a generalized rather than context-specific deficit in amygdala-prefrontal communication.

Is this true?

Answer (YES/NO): NO